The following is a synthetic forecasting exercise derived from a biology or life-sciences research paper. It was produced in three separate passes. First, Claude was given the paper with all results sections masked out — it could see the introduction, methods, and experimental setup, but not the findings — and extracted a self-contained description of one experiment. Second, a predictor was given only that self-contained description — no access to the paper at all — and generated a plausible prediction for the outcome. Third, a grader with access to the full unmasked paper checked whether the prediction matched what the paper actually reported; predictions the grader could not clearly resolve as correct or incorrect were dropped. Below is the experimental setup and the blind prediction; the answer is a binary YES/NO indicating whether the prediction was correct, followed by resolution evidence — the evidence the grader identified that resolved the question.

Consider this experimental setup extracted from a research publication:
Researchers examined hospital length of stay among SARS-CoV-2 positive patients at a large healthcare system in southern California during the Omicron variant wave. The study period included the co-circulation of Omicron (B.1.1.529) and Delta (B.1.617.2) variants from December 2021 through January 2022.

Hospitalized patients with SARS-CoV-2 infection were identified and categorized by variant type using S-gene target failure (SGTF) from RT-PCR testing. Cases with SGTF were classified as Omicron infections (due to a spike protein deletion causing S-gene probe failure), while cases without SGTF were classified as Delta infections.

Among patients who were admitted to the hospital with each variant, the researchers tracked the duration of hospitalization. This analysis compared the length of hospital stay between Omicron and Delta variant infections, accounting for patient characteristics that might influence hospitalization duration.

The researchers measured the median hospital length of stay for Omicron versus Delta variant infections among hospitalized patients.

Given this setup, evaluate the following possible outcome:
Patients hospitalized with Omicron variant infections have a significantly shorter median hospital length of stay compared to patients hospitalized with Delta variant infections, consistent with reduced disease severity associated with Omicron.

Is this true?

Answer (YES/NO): NO